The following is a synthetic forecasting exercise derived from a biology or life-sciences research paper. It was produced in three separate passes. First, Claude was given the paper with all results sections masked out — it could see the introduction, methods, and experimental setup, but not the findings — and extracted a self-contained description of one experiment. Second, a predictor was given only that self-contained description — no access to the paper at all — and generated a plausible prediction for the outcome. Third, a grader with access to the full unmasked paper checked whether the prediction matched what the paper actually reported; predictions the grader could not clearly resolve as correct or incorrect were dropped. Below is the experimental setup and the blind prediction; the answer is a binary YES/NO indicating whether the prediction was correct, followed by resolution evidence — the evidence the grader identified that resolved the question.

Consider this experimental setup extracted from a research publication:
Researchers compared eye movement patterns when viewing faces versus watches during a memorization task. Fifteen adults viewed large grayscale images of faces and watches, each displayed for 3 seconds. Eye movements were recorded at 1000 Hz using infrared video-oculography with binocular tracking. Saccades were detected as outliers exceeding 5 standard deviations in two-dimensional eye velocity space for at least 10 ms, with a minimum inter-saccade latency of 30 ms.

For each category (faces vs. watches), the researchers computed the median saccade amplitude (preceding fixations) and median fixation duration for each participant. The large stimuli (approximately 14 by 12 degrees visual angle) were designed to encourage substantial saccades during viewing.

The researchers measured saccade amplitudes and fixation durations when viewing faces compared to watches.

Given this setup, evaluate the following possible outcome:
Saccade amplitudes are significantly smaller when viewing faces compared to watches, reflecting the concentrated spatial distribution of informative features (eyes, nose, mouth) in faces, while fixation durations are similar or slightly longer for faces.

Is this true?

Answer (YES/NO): NO